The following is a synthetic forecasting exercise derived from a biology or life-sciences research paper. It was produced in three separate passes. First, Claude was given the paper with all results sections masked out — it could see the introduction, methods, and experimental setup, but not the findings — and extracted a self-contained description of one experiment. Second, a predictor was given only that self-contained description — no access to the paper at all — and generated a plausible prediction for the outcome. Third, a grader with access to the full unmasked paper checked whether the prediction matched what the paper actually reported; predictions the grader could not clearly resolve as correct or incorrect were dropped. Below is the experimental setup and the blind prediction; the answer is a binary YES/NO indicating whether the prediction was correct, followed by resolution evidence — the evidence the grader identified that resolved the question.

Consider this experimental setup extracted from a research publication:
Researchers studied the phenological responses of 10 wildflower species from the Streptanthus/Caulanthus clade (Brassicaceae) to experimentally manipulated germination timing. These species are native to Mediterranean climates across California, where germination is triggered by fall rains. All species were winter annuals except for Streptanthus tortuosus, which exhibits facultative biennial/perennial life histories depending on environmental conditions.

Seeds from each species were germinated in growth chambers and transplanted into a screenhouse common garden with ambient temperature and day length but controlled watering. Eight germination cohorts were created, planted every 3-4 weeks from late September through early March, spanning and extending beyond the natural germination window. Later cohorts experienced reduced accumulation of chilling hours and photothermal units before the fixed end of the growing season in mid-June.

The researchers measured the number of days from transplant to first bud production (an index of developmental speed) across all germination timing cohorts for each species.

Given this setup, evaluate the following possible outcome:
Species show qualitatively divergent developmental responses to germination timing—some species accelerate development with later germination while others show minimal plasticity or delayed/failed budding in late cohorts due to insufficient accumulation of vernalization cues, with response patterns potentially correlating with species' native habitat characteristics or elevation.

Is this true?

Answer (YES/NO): NO